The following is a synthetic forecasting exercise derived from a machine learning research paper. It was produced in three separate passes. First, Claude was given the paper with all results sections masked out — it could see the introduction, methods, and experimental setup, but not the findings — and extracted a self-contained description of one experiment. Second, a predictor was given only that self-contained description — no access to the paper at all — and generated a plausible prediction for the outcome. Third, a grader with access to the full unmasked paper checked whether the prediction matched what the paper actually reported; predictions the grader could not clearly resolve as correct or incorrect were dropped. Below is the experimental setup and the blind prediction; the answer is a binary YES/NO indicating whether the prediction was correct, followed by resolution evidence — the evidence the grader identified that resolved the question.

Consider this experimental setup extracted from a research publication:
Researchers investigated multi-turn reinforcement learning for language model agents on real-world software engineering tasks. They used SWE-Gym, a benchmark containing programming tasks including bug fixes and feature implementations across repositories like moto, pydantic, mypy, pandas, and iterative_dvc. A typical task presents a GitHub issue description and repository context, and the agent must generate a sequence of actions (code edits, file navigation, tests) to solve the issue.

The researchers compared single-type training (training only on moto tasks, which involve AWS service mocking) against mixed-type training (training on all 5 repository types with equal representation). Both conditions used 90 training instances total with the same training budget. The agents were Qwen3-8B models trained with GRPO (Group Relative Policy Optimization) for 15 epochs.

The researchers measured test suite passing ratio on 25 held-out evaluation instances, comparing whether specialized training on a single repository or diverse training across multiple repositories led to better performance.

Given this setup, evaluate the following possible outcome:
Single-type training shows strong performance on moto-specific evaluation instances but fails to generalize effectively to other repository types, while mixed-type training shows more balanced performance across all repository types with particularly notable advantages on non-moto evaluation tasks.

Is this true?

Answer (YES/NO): NO